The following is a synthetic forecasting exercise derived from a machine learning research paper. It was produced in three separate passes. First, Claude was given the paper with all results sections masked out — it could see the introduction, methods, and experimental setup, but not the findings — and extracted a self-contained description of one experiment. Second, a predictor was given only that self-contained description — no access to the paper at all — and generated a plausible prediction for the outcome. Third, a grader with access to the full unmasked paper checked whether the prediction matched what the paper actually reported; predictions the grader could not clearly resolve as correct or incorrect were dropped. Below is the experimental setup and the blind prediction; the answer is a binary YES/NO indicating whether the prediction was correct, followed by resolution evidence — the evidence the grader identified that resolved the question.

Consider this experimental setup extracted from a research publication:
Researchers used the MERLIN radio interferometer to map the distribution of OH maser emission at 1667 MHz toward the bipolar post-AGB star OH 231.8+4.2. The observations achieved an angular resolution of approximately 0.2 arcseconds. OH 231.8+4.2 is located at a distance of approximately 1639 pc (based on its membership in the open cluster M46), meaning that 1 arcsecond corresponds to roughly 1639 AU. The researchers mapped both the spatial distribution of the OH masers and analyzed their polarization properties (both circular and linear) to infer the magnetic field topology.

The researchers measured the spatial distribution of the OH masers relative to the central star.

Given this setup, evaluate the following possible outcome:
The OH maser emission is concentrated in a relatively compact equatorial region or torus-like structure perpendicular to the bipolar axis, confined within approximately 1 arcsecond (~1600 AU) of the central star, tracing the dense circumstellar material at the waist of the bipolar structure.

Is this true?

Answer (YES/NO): NO